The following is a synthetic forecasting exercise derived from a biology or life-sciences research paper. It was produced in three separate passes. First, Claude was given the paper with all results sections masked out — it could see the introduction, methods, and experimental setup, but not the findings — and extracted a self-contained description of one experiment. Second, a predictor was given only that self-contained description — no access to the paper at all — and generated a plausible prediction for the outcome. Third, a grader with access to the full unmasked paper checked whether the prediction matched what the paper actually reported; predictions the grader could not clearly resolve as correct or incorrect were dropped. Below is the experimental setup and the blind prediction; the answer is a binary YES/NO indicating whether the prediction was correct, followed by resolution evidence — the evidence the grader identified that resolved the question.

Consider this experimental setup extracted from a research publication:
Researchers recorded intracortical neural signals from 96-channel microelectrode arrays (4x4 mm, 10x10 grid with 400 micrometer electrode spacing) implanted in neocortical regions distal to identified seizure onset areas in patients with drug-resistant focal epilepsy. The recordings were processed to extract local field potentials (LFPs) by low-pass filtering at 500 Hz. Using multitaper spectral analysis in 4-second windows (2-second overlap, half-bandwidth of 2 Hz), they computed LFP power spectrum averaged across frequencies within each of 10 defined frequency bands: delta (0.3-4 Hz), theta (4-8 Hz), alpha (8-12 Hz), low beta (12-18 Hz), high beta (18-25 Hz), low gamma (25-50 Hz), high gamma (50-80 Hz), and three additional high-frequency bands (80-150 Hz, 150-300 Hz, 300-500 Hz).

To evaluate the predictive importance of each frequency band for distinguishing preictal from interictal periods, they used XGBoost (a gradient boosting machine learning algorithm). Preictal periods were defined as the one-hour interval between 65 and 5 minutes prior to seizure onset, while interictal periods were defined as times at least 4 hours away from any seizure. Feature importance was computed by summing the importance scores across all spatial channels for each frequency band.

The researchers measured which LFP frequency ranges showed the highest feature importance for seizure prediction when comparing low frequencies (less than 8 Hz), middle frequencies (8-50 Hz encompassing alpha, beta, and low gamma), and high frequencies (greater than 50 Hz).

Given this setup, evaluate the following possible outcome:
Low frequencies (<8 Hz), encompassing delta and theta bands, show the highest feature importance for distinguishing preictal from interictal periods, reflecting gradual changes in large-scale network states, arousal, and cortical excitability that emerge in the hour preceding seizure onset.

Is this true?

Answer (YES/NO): NO